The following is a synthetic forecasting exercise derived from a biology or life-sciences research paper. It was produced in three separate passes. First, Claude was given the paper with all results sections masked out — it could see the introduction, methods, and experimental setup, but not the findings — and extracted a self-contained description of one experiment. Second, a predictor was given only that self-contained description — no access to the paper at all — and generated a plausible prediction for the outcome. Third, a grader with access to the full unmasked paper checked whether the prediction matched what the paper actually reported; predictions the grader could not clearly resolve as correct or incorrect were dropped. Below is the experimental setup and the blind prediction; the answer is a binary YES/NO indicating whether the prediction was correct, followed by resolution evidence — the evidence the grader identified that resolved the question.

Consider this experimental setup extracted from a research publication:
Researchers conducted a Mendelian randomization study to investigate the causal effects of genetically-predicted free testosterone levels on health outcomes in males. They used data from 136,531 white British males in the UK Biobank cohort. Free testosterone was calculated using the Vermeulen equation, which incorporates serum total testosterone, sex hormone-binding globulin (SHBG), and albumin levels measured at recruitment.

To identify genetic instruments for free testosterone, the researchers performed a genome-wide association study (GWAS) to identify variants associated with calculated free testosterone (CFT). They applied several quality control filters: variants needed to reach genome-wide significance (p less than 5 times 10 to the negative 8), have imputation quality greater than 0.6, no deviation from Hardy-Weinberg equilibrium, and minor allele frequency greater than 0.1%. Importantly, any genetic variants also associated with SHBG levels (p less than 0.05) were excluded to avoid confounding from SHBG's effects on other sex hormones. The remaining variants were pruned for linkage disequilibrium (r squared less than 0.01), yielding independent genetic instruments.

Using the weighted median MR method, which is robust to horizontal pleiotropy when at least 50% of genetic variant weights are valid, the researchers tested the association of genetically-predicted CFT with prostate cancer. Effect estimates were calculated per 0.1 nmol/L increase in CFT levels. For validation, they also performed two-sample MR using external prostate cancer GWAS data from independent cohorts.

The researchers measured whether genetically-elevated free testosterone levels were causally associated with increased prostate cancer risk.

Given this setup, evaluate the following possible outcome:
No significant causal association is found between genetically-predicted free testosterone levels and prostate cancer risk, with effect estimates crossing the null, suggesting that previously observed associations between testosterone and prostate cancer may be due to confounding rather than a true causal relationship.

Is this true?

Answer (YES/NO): NO